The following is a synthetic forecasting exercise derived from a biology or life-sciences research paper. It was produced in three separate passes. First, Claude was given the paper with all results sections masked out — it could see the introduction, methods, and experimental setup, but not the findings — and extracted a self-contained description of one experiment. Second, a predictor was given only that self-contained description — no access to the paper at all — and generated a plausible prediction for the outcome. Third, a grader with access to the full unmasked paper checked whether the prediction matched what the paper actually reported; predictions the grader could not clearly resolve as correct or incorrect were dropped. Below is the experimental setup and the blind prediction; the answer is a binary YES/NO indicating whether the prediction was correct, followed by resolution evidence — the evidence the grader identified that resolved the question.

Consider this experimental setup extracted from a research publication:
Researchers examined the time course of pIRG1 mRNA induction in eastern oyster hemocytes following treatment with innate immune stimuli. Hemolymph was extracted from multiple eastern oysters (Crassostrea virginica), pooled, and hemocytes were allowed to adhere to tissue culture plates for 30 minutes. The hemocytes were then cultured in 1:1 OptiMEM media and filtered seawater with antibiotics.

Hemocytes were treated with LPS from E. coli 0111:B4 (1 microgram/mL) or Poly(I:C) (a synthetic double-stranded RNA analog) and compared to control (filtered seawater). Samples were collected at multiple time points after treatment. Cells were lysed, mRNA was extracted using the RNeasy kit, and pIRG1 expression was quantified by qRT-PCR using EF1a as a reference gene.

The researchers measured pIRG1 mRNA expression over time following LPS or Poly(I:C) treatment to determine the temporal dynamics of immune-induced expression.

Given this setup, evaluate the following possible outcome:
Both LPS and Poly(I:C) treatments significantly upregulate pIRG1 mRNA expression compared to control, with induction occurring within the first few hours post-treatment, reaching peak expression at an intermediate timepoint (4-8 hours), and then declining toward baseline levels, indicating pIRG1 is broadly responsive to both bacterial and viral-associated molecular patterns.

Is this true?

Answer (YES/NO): NO